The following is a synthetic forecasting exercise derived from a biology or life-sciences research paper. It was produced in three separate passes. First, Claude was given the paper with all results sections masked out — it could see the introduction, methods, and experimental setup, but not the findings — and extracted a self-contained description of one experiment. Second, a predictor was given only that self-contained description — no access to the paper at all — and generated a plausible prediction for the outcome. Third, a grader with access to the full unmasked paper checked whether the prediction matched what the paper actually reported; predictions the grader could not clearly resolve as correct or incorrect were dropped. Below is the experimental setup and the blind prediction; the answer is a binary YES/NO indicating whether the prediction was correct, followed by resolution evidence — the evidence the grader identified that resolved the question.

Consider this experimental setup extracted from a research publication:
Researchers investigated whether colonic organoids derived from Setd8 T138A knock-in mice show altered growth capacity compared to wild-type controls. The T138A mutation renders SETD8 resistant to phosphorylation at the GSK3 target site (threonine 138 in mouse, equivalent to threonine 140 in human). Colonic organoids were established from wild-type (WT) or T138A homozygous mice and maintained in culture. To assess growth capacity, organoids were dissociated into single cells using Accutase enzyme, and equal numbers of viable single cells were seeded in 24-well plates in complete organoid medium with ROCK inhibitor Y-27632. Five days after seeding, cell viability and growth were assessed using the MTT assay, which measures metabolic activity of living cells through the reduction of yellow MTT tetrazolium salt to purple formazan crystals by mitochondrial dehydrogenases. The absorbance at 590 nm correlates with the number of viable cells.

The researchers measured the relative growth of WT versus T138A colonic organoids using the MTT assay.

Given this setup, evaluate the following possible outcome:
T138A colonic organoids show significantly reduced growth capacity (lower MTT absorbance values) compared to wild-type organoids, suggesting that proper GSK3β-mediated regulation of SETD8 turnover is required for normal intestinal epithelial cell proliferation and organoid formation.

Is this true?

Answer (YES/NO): NO